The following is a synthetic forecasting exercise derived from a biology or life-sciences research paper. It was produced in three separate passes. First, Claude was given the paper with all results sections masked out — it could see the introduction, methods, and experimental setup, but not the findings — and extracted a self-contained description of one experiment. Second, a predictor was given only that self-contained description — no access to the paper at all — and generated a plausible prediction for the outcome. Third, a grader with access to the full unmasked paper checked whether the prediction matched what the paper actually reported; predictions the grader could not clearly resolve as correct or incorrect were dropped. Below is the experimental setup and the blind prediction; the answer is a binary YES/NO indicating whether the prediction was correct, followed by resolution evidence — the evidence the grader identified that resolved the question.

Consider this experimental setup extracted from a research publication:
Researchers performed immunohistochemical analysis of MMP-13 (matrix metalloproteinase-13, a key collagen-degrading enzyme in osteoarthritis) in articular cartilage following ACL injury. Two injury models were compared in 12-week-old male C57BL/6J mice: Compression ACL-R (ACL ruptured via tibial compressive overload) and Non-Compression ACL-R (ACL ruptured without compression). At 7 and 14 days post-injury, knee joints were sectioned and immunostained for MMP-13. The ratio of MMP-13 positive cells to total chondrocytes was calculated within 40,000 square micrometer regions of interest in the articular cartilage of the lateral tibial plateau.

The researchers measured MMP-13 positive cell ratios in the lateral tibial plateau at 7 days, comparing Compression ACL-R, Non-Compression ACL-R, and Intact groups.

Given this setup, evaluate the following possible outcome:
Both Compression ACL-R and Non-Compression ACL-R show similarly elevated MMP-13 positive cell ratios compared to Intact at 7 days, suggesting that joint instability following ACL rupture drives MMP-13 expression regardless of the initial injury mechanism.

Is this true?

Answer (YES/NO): NO